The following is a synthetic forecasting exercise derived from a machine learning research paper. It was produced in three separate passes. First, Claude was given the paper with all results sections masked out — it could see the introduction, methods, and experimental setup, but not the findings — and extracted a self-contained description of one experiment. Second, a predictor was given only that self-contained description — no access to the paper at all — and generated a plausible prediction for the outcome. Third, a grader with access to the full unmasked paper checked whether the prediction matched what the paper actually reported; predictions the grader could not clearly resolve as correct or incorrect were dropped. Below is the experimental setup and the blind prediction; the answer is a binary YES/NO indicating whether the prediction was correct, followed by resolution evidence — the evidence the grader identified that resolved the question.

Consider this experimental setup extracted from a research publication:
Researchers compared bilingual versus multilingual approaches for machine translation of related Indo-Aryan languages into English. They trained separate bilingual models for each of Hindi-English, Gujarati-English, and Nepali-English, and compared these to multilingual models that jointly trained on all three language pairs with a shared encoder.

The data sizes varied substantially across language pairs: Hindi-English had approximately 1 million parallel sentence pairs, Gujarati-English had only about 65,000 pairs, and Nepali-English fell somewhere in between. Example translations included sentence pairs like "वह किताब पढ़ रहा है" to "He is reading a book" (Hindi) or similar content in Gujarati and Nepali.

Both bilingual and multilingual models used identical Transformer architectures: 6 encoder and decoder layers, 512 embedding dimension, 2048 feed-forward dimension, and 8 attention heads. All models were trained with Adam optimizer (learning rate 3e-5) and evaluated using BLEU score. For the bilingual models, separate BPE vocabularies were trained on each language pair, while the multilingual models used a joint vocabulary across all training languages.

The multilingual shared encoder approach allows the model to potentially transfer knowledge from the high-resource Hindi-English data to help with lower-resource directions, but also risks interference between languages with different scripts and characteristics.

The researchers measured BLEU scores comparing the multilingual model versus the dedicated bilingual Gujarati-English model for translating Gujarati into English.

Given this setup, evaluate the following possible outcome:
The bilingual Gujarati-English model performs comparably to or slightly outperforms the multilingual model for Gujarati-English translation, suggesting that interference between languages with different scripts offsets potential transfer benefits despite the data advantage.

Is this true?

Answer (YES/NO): NO